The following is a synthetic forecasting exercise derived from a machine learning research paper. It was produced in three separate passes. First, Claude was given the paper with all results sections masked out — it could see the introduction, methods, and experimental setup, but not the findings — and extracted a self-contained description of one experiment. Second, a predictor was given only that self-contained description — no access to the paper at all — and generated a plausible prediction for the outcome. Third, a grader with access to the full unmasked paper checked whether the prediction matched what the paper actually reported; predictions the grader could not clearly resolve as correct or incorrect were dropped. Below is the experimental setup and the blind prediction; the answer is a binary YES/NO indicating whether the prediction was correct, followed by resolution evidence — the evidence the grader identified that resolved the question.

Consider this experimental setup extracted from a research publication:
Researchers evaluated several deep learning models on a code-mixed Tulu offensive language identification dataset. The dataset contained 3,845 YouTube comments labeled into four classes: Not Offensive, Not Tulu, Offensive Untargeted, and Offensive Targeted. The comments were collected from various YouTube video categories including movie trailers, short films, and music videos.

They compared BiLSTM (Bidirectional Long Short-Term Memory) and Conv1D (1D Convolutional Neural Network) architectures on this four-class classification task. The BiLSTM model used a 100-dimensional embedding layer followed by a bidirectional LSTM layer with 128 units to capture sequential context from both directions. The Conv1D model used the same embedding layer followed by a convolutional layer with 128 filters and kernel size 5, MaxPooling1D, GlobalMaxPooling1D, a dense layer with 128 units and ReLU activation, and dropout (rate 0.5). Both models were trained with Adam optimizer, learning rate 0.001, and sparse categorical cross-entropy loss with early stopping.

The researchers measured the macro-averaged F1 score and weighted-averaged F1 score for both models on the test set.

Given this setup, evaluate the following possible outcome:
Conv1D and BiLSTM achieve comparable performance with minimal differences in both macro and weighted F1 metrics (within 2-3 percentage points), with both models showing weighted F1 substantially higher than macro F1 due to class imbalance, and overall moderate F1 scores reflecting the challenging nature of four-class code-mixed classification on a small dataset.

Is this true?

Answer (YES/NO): YES